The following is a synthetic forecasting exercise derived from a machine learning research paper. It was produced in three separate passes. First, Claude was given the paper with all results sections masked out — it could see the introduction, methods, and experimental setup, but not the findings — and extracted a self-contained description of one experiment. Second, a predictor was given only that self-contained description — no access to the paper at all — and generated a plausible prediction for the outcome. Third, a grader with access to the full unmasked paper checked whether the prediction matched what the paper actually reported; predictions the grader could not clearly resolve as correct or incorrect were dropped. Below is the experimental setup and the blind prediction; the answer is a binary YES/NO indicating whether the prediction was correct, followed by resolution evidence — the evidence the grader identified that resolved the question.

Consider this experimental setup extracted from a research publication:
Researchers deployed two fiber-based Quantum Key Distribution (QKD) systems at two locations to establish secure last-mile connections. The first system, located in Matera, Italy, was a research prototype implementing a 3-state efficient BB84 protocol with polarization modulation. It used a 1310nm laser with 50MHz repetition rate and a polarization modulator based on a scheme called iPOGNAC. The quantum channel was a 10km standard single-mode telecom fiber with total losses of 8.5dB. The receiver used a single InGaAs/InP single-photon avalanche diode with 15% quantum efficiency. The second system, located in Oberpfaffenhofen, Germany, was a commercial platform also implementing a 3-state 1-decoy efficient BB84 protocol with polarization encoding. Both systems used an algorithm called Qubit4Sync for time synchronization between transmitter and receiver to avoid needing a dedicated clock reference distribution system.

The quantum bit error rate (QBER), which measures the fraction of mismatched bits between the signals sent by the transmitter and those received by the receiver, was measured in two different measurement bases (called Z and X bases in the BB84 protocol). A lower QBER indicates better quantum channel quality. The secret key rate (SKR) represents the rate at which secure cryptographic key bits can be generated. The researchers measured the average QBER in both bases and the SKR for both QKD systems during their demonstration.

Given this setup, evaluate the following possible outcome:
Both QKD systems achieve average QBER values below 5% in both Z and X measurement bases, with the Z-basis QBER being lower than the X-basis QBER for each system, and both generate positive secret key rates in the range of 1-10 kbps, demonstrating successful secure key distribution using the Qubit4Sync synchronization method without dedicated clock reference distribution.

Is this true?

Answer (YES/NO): NO